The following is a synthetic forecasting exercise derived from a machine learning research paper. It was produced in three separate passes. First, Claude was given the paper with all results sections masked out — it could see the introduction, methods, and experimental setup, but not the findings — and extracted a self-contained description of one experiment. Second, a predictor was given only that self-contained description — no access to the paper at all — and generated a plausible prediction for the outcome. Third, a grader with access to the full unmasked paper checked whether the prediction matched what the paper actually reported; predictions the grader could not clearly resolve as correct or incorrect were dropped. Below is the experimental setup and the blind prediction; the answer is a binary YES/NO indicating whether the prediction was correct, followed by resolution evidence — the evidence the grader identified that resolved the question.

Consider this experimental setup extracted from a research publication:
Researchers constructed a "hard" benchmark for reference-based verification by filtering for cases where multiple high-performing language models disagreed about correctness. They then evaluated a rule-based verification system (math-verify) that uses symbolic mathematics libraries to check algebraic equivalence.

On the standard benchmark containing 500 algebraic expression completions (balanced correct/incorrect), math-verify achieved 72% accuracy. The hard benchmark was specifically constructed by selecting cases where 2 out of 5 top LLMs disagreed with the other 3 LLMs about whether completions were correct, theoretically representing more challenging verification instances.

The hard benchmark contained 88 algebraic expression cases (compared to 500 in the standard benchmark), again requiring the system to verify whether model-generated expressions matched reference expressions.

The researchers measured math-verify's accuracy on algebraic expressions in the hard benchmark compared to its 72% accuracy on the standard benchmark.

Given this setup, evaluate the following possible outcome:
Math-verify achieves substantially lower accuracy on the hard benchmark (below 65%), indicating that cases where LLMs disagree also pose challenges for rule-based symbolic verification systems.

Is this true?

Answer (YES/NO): NO